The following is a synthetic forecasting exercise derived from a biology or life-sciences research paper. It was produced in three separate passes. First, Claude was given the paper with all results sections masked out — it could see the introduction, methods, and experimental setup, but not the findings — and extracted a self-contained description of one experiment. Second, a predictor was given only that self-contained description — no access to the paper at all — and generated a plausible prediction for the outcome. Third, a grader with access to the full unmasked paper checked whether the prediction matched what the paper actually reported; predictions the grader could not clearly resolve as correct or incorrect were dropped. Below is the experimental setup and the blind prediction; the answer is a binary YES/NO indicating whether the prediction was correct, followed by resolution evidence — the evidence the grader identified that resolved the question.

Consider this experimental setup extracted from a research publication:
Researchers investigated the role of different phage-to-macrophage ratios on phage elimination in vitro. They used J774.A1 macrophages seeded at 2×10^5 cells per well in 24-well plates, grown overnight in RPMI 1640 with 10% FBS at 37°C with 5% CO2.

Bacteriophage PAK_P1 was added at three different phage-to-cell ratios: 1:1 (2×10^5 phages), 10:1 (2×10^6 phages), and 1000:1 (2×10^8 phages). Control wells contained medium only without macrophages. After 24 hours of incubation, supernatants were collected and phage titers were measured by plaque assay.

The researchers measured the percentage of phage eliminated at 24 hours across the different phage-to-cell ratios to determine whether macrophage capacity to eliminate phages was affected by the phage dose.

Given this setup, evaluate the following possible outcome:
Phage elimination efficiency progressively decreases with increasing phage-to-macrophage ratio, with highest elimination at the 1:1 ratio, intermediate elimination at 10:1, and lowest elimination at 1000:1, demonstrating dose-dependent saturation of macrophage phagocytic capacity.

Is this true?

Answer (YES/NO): NO